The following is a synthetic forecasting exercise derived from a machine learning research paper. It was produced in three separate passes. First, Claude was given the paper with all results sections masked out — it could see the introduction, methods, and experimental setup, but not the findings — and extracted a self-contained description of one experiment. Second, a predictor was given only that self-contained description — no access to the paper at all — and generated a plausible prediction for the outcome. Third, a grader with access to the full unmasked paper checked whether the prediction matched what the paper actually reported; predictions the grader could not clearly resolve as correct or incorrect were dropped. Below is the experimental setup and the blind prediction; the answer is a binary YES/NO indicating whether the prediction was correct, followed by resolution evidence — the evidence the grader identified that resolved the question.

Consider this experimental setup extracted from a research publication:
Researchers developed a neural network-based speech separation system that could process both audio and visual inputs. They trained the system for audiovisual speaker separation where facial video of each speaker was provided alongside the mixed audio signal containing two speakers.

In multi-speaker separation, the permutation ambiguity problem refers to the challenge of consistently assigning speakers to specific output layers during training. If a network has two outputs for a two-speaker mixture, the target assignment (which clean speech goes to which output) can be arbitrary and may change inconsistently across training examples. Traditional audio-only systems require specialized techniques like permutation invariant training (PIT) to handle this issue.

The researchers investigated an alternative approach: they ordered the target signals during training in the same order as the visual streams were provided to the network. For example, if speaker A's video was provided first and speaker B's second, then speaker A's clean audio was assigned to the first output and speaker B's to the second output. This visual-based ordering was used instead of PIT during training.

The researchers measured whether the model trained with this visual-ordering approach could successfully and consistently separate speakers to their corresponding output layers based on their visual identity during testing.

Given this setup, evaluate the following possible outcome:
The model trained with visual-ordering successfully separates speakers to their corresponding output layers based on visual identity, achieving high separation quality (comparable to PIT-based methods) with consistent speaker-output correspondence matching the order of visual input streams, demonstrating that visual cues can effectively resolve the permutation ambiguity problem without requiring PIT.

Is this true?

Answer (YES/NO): YES